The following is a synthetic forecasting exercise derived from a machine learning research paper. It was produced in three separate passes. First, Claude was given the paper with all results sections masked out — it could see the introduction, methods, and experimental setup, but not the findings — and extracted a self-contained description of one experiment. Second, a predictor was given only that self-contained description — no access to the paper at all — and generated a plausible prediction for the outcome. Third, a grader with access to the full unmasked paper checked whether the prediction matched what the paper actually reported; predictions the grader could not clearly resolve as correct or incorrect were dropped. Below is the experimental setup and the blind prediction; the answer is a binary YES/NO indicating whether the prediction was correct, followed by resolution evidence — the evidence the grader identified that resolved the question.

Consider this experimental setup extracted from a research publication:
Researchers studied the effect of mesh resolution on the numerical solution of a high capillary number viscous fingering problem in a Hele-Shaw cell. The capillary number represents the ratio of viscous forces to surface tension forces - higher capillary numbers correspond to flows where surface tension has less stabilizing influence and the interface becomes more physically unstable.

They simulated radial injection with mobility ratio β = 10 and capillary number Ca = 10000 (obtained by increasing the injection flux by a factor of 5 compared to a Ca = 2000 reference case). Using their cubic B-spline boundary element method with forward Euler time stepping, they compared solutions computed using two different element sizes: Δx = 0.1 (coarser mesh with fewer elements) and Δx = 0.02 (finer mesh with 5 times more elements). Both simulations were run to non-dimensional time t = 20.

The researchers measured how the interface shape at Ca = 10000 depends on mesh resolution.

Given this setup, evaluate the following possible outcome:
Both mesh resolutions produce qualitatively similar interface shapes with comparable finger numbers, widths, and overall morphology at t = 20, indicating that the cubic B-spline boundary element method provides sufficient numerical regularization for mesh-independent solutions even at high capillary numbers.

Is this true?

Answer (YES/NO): NO